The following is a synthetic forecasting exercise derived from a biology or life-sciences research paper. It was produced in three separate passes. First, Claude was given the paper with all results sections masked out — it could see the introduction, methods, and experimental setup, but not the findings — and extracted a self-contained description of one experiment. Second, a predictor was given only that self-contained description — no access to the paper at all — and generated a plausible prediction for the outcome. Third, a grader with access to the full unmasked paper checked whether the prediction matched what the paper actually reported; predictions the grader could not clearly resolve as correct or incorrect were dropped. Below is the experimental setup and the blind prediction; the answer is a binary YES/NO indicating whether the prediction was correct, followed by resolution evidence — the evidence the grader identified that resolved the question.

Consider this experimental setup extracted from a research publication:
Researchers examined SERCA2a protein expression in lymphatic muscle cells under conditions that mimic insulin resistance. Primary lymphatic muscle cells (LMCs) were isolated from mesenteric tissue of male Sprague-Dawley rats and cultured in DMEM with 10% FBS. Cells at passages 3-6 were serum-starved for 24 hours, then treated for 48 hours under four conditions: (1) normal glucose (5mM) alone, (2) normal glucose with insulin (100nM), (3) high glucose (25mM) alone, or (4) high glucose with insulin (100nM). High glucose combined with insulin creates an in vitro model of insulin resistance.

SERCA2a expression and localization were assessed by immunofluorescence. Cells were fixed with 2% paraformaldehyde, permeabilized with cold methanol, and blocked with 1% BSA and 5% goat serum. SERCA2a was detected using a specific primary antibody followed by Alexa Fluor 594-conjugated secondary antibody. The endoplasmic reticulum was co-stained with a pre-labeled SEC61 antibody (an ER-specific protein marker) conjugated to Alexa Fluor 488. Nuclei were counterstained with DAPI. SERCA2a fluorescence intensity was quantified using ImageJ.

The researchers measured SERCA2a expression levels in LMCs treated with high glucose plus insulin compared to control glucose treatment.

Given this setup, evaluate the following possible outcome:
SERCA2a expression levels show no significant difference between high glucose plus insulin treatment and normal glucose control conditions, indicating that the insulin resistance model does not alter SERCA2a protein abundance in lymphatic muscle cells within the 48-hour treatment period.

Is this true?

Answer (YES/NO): NO